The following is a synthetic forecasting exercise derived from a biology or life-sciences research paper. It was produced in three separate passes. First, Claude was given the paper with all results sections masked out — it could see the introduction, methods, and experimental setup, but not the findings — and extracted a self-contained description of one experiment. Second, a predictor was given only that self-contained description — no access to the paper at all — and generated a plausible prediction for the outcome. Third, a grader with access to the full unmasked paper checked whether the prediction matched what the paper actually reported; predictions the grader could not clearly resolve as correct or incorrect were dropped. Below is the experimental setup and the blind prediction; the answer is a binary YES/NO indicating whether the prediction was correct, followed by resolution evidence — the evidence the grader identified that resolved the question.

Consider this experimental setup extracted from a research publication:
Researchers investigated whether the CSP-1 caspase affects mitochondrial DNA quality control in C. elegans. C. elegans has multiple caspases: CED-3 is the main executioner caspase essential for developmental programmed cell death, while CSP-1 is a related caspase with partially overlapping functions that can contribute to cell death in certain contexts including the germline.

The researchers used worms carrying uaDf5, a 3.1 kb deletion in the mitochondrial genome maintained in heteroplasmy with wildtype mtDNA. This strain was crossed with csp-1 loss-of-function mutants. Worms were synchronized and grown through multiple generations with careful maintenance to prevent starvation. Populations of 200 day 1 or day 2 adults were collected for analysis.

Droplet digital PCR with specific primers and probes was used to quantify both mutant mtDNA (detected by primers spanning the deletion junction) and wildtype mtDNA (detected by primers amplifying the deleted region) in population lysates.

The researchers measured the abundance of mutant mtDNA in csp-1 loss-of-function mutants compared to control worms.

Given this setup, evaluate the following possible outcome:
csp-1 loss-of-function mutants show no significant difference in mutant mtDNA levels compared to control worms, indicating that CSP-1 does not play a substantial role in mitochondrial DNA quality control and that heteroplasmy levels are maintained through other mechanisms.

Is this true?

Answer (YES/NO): NO